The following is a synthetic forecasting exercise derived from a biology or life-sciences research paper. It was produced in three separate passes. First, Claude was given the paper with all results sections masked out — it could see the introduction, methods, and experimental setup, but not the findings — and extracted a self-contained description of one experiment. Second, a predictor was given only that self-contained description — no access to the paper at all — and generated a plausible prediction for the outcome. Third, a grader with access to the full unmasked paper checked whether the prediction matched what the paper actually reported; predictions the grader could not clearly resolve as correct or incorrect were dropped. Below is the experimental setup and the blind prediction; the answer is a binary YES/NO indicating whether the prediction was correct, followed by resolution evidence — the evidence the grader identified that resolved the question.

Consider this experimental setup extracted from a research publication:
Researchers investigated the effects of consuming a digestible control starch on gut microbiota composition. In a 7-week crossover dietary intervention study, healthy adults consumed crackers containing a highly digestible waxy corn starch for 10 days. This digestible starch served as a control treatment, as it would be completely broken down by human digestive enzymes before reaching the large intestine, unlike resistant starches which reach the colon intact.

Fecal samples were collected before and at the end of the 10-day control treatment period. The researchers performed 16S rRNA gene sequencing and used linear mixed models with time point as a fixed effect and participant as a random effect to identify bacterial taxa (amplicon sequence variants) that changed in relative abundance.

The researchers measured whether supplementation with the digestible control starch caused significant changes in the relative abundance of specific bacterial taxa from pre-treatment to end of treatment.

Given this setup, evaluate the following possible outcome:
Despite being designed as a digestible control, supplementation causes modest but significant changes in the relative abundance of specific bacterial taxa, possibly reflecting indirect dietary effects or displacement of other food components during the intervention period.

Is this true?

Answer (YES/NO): NO